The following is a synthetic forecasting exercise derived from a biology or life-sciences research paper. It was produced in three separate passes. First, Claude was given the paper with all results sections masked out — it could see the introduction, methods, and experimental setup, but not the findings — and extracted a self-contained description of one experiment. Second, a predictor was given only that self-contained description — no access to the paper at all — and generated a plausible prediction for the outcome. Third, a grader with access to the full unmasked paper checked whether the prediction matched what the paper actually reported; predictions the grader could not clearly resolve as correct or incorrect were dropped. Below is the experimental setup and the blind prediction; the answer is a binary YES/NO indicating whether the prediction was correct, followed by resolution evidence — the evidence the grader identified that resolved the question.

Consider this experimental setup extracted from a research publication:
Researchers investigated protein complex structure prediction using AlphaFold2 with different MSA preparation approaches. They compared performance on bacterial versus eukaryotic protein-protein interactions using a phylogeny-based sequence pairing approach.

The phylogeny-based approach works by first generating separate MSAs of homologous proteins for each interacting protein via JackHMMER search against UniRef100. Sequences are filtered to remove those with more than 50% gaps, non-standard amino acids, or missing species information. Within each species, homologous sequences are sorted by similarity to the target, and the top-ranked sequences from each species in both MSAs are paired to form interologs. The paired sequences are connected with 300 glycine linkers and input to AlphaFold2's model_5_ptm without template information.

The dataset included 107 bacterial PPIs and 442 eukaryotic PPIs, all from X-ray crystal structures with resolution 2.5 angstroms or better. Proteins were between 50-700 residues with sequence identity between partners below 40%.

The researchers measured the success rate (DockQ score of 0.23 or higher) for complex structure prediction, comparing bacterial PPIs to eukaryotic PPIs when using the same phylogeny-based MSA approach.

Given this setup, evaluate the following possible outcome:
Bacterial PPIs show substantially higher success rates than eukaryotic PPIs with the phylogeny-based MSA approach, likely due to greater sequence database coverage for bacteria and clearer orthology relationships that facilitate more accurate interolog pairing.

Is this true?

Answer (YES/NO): YES